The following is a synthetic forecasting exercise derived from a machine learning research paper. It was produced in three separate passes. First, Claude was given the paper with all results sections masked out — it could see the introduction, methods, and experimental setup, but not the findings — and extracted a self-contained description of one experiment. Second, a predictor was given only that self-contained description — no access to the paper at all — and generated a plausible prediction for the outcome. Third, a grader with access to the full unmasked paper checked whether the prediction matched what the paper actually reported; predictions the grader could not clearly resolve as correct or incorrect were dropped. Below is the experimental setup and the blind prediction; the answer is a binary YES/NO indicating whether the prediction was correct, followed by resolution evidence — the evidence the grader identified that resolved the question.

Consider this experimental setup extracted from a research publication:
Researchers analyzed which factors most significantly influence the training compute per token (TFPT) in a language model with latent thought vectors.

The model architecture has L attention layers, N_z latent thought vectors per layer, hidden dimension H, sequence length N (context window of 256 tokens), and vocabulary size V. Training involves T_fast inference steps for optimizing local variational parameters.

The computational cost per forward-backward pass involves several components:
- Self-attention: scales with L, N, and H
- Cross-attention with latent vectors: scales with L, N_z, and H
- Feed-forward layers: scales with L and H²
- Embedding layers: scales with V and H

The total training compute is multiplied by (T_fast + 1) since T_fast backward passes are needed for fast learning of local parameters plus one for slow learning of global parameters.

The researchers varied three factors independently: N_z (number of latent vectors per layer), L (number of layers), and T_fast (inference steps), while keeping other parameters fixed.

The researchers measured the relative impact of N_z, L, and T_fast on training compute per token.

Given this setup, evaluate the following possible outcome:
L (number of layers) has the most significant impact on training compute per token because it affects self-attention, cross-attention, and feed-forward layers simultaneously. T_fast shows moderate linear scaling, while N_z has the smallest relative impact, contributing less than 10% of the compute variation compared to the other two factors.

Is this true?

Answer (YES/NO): NO